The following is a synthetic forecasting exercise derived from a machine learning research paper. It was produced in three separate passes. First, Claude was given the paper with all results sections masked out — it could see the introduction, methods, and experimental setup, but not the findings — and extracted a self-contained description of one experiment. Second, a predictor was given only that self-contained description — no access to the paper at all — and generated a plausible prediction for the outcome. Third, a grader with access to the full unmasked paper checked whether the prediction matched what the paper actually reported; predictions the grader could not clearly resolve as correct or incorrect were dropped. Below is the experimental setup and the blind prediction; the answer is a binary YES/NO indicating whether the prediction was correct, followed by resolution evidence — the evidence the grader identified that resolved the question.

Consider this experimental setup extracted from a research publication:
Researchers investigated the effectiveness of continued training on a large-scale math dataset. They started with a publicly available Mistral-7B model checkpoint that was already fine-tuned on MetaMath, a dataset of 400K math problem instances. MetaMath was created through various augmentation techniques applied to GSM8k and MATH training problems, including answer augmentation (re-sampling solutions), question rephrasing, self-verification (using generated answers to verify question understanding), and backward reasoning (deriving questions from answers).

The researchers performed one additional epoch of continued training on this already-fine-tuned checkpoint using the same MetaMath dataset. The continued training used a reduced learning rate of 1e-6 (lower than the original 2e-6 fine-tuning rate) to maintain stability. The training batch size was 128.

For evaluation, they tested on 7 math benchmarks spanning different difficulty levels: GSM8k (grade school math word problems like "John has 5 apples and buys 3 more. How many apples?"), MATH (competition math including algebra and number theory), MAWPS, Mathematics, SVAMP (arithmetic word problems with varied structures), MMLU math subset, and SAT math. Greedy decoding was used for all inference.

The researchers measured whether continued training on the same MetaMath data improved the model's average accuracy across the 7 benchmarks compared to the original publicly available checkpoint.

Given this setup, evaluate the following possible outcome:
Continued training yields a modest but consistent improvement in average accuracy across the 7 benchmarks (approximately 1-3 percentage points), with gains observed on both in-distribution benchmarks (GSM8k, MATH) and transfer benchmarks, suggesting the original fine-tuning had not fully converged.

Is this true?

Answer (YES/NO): NO